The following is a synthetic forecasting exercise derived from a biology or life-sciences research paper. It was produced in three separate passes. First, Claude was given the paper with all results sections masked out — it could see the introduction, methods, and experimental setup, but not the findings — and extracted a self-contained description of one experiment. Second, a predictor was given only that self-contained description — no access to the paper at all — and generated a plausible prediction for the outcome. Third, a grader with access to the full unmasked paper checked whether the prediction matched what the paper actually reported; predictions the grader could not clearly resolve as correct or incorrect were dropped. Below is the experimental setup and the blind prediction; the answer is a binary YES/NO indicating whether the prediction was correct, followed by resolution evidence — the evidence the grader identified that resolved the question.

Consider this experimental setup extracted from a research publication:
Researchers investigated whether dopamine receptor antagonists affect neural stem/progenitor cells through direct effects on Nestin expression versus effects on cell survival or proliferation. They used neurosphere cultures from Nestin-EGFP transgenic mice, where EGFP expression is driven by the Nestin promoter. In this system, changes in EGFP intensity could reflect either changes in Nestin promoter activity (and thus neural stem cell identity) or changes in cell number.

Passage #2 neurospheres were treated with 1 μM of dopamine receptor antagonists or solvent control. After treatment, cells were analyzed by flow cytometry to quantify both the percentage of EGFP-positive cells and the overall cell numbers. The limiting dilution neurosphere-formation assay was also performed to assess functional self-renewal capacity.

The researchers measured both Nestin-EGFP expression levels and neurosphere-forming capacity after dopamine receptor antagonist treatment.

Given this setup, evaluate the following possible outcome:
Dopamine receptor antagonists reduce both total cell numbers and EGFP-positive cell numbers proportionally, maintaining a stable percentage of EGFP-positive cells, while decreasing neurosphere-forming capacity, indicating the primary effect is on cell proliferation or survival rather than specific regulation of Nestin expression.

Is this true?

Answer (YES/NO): NO